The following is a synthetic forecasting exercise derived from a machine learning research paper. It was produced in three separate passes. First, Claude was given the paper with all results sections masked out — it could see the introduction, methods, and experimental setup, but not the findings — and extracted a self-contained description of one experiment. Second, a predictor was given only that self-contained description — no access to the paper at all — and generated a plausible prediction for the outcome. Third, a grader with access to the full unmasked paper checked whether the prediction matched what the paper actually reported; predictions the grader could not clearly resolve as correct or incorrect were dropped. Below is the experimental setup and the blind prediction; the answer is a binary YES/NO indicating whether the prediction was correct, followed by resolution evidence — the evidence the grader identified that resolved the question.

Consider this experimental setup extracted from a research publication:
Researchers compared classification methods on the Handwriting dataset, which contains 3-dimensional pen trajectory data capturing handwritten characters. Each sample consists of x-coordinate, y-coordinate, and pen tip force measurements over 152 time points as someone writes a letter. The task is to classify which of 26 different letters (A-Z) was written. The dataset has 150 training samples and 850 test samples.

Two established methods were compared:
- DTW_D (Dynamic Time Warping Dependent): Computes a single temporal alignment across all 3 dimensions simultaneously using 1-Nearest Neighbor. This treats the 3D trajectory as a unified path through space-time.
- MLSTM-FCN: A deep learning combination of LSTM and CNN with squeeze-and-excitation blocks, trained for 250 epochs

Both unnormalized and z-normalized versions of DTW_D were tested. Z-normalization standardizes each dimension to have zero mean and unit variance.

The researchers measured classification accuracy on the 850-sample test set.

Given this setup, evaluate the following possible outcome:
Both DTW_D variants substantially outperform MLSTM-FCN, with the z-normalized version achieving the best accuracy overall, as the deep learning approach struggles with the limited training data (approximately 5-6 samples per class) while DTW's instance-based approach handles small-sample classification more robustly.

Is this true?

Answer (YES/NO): NO